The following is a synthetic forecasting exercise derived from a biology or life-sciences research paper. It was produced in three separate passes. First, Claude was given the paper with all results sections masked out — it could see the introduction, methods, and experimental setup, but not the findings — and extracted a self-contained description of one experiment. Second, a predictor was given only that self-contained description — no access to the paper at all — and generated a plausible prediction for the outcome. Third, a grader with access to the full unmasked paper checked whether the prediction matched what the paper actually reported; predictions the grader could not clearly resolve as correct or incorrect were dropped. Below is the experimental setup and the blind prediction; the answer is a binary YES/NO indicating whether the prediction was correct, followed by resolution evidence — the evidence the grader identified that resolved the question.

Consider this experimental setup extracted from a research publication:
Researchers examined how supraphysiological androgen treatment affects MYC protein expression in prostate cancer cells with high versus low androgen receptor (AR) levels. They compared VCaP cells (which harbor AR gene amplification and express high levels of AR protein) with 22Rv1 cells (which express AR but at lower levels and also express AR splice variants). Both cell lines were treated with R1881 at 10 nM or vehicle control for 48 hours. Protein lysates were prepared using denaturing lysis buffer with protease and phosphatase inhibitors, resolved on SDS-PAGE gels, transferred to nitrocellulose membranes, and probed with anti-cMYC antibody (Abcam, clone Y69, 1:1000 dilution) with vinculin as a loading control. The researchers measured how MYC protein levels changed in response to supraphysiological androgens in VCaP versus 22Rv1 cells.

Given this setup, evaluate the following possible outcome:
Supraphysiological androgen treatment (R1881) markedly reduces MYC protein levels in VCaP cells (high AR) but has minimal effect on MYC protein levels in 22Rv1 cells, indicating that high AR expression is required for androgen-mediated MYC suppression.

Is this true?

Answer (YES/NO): YES